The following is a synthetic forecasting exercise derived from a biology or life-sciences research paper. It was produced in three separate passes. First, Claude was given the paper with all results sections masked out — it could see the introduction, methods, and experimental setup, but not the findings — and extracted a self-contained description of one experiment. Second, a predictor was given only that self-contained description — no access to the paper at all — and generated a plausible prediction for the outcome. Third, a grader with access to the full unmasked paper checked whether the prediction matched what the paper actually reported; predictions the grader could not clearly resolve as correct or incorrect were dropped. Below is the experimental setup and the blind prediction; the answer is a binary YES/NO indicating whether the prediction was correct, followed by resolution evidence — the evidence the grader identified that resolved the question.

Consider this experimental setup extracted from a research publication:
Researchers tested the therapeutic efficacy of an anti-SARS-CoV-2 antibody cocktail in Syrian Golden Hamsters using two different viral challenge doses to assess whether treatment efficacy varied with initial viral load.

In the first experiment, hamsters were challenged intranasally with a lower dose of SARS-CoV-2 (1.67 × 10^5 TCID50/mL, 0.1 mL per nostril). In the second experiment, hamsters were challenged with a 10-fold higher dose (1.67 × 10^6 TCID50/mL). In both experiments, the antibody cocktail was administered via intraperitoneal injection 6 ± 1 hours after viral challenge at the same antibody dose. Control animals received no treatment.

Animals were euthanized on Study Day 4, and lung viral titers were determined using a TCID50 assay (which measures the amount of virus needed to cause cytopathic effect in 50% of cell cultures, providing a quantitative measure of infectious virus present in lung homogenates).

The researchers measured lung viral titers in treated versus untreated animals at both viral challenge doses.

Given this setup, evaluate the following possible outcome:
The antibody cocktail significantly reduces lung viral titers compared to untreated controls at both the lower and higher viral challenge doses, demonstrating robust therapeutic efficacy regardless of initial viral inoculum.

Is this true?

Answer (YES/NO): YES